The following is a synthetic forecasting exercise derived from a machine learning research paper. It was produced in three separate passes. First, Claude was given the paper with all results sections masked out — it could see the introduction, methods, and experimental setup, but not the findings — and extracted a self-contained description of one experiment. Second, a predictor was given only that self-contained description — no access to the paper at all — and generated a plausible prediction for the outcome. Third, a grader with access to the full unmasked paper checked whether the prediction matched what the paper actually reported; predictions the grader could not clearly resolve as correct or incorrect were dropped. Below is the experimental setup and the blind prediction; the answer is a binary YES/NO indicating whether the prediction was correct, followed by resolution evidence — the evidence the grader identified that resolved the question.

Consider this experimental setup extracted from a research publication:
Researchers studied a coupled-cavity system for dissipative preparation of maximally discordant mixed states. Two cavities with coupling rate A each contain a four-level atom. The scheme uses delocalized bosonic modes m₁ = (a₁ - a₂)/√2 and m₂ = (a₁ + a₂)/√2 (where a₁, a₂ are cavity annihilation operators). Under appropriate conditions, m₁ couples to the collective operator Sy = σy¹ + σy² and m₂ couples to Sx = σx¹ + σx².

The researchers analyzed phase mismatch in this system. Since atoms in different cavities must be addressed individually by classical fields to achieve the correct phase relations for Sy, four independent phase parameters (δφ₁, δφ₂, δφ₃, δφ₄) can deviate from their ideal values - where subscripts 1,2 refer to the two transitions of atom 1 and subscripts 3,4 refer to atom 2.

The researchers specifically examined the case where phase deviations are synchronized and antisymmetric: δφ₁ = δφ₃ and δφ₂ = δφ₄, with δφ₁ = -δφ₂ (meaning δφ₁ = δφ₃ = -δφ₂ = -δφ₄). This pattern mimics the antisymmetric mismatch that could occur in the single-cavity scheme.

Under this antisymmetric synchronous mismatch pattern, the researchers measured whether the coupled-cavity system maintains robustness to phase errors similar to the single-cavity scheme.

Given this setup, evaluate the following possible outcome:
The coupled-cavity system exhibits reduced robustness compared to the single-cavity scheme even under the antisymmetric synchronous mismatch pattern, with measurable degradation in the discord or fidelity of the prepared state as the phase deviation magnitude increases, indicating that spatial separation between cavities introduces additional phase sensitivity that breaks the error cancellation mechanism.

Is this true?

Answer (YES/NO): NO